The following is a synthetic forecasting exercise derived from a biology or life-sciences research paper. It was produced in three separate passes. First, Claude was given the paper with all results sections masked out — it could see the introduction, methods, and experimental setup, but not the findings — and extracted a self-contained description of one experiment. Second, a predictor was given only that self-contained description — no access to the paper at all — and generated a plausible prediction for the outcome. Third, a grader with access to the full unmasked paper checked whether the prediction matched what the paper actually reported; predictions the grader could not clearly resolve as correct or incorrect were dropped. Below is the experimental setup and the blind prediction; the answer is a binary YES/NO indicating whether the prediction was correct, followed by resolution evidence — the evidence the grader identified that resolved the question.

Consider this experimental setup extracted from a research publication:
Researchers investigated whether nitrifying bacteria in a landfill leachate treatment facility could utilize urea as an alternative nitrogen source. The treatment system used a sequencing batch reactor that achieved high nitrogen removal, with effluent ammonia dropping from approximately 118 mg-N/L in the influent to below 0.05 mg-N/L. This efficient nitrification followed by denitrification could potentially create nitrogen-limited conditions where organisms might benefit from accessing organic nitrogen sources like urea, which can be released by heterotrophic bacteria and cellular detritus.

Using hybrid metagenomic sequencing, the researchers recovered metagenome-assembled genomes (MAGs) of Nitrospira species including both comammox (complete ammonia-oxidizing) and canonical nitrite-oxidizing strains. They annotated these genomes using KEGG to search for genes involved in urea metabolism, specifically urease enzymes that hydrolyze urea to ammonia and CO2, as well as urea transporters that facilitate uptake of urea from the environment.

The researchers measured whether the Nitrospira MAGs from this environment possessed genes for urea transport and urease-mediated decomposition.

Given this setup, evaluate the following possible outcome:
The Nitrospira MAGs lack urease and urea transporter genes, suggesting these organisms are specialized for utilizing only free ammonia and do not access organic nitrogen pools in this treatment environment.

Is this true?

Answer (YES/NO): NO